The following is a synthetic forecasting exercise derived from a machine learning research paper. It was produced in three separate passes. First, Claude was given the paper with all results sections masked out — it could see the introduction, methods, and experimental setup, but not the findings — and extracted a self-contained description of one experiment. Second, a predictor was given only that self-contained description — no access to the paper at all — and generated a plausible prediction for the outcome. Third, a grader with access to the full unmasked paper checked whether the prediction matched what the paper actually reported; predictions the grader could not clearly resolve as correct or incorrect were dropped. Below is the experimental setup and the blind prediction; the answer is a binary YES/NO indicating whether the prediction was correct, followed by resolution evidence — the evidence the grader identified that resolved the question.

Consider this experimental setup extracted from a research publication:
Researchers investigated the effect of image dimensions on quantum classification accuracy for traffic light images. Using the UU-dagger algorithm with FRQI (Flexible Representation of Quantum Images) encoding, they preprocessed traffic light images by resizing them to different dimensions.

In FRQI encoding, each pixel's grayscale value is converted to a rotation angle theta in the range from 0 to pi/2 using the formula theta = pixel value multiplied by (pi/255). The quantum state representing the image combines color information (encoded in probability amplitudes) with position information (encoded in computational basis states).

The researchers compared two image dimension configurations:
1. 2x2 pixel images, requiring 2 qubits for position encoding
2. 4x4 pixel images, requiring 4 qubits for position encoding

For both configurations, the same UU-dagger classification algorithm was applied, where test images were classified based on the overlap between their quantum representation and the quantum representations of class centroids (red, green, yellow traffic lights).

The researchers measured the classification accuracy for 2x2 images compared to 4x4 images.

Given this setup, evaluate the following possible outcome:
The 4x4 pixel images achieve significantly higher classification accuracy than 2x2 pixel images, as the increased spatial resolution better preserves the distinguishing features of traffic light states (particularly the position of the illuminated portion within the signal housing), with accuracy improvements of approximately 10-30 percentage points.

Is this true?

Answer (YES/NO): NO